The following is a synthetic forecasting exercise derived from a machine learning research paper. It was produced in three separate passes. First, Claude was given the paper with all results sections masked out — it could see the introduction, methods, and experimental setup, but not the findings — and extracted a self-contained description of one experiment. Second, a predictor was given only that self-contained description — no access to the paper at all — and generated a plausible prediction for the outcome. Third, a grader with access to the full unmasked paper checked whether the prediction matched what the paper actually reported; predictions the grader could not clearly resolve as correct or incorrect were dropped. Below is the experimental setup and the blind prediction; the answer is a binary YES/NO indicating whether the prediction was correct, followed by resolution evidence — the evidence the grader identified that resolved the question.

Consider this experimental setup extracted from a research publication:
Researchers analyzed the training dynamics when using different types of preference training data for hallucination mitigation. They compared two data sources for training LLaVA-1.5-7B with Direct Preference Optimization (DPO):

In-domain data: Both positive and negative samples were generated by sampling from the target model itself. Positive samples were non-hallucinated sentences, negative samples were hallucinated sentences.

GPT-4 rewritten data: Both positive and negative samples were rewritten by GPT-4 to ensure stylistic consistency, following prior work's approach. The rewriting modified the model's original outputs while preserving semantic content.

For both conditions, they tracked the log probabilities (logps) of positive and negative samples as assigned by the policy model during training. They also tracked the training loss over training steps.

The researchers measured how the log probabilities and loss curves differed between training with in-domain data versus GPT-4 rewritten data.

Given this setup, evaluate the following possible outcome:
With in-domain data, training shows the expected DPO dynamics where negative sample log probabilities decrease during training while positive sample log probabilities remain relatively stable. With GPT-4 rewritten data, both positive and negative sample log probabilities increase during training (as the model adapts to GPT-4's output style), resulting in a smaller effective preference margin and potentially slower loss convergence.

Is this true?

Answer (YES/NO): NO